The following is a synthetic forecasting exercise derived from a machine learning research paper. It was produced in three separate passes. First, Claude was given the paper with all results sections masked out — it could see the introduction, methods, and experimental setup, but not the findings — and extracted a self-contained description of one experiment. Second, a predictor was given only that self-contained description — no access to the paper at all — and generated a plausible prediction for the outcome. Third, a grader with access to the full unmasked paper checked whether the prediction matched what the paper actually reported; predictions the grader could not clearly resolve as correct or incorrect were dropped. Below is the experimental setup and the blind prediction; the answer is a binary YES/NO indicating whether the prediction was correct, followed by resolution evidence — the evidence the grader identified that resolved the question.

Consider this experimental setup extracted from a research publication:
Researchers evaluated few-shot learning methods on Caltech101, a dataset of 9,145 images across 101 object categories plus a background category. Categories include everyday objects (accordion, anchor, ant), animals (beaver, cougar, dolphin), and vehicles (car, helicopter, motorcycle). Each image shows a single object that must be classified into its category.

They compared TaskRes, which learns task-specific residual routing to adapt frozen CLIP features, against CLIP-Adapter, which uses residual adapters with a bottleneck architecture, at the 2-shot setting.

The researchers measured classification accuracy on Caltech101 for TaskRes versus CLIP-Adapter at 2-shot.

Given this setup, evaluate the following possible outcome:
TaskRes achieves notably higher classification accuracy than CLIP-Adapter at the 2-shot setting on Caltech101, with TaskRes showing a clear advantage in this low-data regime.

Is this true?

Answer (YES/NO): NO